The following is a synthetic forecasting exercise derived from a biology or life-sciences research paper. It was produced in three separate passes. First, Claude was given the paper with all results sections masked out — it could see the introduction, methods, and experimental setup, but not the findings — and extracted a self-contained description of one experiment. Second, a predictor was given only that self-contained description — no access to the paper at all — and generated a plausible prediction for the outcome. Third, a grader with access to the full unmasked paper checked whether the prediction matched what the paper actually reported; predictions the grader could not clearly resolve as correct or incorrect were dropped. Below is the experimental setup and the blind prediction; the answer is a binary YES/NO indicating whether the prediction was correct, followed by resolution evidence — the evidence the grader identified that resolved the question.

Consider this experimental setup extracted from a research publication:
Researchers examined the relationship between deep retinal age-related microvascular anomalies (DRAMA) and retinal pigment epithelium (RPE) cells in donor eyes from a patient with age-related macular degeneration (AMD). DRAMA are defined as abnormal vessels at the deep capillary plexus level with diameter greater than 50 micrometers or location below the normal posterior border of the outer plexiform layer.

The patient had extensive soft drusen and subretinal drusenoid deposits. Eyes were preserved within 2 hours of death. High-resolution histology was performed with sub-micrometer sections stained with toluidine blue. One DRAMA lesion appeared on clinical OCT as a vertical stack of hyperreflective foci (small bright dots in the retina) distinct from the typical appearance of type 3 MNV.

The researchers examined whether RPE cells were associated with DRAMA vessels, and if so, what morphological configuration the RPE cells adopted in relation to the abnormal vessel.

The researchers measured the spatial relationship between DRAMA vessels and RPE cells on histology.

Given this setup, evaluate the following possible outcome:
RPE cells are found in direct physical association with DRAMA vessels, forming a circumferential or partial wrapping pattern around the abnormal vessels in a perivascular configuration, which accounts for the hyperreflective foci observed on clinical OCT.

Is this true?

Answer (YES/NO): YES